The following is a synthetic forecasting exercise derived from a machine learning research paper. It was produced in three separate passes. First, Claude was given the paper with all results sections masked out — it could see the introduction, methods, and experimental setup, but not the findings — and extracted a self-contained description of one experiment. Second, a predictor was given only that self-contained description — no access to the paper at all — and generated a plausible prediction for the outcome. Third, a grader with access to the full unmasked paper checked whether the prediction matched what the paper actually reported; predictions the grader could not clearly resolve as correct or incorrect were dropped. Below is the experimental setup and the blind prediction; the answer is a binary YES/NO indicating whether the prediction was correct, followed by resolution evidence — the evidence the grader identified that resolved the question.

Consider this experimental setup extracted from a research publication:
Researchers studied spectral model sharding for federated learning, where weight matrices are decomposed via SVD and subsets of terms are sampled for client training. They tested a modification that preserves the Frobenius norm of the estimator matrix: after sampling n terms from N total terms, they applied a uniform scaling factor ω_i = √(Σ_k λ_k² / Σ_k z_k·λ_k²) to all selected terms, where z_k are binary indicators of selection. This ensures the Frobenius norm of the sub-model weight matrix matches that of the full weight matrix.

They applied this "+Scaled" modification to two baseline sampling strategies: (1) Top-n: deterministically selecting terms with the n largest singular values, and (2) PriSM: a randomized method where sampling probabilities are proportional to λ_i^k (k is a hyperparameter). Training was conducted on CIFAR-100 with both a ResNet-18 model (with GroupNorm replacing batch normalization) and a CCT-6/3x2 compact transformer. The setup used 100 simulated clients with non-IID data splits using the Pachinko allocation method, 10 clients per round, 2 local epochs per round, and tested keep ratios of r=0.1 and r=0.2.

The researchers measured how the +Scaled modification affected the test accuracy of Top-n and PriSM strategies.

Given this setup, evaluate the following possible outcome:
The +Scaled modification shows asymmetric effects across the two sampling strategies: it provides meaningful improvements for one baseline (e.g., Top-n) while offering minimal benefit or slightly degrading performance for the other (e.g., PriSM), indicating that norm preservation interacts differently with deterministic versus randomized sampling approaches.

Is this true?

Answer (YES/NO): NO